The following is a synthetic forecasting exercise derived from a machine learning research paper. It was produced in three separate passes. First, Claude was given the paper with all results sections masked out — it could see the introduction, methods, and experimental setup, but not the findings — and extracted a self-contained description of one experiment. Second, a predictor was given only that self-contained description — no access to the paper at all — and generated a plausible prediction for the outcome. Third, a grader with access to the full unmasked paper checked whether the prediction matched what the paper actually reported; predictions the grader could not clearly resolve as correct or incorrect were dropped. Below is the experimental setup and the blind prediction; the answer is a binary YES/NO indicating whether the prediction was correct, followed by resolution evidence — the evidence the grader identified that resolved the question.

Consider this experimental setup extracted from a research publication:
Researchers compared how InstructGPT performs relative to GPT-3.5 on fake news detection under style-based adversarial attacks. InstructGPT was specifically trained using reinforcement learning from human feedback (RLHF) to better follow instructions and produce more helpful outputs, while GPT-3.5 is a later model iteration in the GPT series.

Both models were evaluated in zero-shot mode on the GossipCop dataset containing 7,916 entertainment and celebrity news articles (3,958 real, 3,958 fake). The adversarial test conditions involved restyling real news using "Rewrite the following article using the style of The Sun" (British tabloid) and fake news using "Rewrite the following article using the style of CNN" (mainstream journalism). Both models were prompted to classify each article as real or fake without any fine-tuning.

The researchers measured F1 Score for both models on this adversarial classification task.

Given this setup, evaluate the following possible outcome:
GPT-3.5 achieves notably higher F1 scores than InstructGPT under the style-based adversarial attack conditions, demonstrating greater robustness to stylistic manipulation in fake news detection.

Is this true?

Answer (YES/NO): NO